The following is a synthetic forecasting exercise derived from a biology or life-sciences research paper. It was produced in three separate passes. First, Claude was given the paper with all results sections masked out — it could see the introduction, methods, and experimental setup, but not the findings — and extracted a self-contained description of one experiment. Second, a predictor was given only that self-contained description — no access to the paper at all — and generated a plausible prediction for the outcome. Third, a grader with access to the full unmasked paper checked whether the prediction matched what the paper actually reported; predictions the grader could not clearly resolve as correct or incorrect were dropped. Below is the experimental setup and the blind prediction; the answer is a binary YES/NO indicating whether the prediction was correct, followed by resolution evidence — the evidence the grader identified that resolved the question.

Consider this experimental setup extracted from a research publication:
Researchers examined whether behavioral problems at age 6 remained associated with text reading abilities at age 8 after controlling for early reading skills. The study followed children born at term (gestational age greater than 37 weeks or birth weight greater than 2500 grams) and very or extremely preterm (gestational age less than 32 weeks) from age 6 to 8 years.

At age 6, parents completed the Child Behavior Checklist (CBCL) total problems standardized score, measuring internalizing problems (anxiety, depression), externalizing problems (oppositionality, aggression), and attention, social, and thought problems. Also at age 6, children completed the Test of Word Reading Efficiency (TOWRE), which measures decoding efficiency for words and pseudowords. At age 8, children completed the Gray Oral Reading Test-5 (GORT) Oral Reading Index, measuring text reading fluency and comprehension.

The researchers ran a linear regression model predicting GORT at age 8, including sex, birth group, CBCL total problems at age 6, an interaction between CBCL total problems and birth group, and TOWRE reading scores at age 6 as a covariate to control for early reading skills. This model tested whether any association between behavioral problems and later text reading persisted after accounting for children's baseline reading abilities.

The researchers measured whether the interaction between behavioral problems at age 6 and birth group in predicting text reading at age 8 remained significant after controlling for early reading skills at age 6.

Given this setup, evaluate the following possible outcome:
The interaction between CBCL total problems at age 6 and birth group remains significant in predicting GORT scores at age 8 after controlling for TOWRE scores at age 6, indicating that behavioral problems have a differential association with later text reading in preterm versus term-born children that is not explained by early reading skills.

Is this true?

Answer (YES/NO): YES